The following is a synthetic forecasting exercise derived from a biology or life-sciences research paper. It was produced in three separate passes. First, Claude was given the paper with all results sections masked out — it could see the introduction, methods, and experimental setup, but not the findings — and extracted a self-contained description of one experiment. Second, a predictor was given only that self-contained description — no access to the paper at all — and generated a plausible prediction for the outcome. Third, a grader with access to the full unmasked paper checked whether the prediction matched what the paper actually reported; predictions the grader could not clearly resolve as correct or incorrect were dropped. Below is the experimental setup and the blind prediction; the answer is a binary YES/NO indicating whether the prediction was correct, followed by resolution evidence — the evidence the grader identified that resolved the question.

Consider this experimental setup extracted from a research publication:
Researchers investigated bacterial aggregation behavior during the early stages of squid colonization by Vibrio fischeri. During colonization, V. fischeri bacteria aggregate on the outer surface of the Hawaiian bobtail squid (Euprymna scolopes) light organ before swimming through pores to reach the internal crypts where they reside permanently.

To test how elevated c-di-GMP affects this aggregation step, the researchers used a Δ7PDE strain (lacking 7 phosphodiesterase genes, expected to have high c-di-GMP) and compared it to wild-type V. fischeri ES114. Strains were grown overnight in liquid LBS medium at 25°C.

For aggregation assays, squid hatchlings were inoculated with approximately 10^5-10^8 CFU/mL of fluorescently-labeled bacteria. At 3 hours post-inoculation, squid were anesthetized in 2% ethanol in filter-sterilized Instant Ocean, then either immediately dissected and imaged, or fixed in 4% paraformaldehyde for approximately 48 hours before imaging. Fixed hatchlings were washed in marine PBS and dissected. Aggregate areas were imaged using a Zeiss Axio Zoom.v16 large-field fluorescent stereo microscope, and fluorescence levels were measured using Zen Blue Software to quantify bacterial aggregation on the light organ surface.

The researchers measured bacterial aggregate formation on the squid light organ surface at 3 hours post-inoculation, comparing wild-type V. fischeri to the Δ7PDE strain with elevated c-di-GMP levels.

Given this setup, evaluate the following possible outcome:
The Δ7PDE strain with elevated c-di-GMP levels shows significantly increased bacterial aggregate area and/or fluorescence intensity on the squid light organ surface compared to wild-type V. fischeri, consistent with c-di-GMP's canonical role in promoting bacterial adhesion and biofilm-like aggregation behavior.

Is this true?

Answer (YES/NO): YES